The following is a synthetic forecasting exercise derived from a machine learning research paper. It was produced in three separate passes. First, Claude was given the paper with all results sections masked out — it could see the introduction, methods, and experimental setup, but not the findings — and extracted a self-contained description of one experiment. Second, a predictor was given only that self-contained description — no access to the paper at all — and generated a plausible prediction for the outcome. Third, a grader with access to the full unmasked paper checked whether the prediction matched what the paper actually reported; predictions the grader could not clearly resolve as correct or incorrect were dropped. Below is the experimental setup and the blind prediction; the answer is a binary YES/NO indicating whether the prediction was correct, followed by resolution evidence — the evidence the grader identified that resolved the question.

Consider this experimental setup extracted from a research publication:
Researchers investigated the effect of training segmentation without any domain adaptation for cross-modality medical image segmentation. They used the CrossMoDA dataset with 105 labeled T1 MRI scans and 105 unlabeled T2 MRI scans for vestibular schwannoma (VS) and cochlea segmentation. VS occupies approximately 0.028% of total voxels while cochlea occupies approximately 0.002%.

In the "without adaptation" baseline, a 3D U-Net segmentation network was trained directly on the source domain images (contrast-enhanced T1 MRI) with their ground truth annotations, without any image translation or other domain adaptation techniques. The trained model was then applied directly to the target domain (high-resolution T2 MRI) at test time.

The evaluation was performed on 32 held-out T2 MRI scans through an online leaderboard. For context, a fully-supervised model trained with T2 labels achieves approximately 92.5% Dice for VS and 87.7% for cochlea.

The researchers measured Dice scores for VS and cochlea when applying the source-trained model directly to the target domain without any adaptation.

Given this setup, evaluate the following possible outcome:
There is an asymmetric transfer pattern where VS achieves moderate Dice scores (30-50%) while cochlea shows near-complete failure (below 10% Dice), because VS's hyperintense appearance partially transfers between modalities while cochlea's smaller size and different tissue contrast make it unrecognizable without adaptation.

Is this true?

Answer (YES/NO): NO